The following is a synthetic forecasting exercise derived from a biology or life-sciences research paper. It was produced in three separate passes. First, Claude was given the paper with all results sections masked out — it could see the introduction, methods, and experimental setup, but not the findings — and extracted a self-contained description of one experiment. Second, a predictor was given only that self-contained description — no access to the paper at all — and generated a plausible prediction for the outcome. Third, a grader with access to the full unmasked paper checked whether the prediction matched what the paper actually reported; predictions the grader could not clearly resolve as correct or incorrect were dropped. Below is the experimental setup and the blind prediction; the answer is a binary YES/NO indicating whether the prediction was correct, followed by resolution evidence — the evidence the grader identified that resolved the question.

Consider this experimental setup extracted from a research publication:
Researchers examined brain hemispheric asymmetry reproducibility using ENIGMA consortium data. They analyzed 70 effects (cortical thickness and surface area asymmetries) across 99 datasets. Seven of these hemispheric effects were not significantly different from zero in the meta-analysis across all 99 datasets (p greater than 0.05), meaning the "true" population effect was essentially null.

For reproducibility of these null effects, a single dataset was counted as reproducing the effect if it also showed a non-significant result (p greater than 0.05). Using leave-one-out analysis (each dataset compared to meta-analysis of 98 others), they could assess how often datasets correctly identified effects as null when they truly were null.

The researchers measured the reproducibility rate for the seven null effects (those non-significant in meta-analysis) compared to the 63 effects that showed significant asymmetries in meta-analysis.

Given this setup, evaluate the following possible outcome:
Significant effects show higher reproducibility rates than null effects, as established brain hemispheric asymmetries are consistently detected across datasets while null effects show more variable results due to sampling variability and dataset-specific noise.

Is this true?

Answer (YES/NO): NO